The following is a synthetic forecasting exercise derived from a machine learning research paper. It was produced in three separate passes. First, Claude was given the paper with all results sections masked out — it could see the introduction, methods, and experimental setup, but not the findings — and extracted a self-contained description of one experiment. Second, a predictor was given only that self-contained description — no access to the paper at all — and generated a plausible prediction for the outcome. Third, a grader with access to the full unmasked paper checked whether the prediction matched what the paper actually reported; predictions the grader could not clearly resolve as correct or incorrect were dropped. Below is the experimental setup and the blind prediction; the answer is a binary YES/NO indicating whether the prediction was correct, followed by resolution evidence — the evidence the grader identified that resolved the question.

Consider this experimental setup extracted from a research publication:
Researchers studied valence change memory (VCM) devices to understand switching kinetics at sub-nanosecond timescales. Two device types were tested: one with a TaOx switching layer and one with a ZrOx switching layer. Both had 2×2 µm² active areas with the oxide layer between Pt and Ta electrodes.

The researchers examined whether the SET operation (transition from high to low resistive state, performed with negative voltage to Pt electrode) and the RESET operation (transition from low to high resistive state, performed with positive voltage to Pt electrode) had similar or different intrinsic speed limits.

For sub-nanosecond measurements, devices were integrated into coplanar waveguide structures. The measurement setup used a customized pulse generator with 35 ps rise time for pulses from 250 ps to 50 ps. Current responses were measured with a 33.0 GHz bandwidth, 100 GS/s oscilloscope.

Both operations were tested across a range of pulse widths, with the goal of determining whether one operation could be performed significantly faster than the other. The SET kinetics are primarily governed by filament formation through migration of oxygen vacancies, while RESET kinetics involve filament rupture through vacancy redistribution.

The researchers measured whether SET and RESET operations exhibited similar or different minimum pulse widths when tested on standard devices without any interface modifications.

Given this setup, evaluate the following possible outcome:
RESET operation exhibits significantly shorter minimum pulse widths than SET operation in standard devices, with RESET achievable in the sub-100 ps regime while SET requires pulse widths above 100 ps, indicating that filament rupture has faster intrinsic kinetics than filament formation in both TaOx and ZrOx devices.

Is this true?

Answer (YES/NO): NO